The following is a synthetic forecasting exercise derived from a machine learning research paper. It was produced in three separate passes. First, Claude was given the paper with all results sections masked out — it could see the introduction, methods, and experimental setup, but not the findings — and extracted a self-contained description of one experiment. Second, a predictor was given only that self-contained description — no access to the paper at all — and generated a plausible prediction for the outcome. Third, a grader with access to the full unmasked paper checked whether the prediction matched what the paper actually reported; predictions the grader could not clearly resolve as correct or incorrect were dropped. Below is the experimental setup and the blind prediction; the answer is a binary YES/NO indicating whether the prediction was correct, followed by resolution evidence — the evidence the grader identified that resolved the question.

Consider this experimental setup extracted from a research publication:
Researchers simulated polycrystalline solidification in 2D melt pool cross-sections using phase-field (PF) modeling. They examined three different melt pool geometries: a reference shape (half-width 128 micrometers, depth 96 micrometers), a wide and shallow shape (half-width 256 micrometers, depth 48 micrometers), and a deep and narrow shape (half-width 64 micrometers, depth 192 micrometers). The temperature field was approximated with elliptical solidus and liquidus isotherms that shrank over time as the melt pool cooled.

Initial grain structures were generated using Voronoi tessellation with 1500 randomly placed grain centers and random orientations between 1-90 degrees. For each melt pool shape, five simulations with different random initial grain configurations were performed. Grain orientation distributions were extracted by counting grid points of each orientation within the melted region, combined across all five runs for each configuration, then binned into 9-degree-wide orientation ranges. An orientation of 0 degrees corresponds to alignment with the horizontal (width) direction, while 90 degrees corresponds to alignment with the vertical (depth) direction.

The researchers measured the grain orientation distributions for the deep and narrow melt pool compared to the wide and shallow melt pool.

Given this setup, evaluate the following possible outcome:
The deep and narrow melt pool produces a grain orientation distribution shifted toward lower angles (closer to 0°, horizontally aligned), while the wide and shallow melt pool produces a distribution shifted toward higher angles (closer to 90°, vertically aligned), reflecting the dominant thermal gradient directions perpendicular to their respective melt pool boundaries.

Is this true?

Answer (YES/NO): NO